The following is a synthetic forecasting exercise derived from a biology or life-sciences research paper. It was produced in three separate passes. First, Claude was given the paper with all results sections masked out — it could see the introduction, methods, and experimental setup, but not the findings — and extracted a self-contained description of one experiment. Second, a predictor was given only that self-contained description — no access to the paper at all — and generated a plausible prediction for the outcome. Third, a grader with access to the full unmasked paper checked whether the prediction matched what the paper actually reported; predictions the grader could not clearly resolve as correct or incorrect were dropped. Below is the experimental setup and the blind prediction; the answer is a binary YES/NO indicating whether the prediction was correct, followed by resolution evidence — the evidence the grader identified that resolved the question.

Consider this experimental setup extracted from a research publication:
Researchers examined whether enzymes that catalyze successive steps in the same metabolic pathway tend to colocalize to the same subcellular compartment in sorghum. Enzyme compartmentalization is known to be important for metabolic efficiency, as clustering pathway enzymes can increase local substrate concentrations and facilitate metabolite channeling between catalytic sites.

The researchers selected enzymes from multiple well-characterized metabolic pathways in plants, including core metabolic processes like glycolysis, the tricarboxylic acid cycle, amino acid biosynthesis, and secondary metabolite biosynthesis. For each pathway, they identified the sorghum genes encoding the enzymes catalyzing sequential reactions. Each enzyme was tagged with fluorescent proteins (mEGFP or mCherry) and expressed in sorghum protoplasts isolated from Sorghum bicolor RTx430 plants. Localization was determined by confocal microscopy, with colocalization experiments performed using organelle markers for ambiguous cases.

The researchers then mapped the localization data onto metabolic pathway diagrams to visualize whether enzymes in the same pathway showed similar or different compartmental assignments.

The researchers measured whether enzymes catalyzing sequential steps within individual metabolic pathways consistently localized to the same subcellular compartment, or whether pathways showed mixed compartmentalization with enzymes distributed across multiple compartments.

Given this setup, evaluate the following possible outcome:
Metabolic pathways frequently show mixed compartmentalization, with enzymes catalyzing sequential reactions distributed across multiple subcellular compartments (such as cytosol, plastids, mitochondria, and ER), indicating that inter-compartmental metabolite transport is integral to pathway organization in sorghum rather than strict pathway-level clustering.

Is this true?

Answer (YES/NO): NO